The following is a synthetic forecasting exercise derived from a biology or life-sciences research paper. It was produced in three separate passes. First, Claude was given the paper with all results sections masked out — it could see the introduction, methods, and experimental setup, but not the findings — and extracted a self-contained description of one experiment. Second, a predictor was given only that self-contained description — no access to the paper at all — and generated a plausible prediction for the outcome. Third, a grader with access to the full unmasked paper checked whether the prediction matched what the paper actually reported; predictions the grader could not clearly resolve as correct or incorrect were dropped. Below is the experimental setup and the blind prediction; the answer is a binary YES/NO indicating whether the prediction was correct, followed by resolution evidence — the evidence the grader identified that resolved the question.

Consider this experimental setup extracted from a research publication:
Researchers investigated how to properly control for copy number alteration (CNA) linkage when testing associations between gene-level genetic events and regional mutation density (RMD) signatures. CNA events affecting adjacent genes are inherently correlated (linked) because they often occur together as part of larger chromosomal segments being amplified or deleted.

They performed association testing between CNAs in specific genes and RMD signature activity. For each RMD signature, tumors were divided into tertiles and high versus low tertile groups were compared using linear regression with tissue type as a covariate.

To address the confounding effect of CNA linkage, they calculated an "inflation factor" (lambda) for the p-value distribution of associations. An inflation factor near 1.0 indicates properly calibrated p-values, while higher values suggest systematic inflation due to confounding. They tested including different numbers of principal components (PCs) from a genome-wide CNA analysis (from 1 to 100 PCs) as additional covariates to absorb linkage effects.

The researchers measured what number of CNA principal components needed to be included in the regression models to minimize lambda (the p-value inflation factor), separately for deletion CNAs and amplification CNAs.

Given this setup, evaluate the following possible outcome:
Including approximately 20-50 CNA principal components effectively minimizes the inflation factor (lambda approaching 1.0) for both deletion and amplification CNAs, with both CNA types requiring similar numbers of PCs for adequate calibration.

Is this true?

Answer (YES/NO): NO